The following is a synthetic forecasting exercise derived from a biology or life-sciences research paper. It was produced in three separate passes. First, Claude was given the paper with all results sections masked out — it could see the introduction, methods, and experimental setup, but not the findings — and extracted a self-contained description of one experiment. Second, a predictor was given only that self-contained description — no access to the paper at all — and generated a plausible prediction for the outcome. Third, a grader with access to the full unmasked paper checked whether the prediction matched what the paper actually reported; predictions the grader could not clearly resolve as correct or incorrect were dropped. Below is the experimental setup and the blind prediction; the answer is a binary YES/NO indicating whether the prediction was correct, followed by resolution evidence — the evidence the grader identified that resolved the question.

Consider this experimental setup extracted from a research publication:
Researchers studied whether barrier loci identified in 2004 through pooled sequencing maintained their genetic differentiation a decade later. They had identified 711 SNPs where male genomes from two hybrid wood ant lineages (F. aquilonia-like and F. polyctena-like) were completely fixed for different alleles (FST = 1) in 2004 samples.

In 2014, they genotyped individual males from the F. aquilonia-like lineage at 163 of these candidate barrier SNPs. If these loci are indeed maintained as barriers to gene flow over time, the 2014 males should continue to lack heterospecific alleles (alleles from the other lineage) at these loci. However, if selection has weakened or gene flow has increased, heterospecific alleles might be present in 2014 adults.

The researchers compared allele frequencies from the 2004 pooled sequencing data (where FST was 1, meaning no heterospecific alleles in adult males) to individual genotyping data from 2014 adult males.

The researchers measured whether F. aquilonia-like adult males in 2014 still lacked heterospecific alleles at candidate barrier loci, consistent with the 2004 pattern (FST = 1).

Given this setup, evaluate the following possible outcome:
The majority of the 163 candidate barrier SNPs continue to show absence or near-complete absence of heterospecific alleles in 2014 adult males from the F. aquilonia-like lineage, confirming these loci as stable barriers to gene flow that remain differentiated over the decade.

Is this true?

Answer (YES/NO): NO